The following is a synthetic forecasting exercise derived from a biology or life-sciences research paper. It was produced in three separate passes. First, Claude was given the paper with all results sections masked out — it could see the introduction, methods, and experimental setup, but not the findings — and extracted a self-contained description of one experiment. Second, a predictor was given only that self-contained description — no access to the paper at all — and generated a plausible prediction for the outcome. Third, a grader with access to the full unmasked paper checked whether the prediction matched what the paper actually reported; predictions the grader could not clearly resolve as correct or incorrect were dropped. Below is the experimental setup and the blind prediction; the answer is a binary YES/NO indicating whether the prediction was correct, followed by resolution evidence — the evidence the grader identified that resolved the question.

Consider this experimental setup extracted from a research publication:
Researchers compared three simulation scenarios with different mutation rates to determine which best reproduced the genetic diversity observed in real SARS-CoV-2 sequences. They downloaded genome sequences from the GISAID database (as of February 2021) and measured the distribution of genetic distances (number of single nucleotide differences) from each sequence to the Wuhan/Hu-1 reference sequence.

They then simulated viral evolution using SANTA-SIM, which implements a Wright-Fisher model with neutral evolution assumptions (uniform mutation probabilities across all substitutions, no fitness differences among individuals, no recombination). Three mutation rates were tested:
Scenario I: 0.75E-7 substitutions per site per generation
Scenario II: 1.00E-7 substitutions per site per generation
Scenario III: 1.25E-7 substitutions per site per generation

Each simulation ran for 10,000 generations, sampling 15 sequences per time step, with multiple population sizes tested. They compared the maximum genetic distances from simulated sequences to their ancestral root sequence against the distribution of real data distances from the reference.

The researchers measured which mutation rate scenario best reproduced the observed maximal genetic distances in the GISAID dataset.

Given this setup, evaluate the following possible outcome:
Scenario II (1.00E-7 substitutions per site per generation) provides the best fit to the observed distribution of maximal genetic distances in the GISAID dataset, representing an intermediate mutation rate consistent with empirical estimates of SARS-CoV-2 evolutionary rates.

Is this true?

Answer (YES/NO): YES